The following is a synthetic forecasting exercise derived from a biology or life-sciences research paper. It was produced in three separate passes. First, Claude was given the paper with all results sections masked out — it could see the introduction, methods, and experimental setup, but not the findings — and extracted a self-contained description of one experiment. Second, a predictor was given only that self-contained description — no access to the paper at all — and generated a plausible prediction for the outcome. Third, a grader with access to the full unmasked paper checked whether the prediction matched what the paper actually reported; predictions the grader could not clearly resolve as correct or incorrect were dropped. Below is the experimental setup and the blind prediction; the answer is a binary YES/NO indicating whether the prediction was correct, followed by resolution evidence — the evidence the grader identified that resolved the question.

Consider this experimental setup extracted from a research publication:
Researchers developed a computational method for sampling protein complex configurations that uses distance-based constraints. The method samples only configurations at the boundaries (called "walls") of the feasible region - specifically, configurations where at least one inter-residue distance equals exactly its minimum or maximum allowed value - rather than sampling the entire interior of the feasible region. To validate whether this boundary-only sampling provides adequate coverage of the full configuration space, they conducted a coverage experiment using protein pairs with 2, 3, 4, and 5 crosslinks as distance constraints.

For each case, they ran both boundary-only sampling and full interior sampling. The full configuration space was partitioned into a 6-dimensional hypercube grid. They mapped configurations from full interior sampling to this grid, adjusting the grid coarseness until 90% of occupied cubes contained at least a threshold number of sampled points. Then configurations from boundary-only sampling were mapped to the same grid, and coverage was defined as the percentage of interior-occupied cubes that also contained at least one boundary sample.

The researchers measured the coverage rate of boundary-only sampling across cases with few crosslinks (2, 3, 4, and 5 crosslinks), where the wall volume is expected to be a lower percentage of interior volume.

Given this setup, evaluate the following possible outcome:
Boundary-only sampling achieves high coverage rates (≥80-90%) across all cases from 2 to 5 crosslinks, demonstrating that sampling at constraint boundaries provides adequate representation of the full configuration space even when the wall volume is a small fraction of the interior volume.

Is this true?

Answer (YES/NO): YES